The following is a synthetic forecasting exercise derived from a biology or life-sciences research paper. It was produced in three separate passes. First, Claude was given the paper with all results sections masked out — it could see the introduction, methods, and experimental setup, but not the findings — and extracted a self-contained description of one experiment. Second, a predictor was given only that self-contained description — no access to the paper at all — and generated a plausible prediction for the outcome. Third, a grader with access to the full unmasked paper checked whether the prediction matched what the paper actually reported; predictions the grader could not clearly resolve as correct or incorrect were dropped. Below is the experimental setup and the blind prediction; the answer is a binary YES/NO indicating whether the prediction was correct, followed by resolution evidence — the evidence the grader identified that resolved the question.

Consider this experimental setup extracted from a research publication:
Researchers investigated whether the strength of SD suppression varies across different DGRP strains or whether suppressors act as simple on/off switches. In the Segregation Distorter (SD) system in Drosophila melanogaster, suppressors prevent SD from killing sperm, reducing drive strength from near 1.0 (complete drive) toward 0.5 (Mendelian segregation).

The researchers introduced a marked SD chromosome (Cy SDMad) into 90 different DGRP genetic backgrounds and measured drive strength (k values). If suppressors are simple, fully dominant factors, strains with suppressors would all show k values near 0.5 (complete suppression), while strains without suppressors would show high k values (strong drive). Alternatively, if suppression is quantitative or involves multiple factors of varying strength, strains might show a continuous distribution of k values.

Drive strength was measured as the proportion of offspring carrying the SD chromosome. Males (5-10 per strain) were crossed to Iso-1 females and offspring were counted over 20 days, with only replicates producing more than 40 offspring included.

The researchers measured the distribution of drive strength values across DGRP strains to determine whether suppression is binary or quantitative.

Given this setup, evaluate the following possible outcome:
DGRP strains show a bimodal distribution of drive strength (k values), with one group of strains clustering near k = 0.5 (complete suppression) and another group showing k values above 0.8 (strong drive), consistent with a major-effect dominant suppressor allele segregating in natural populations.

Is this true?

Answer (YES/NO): NO